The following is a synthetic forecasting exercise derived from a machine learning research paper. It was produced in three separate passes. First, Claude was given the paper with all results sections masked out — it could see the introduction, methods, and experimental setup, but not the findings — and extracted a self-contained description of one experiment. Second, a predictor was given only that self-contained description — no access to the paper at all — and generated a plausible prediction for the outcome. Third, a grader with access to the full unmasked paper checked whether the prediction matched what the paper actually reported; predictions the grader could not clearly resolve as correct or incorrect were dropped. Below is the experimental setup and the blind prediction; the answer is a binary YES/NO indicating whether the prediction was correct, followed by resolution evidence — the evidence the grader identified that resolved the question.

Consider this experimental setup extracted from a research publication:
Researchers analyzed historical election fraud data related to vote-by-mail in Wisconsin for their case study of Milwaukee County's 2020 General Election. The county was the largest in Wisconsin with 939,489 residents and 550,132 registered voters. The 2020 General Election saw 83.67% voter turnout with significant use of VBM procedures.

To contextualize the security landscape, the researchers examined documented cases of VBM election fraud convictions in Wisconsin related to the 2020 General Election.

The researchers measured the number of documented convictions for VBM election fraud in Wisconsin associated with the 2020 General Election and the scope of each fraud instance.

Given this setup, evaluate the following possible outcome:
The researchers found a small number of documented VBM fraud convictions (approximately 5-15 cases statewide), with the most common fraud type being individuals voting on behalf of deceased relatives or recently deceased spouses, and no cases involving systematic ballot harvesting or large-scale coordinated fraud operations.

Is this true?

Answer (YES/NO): NO